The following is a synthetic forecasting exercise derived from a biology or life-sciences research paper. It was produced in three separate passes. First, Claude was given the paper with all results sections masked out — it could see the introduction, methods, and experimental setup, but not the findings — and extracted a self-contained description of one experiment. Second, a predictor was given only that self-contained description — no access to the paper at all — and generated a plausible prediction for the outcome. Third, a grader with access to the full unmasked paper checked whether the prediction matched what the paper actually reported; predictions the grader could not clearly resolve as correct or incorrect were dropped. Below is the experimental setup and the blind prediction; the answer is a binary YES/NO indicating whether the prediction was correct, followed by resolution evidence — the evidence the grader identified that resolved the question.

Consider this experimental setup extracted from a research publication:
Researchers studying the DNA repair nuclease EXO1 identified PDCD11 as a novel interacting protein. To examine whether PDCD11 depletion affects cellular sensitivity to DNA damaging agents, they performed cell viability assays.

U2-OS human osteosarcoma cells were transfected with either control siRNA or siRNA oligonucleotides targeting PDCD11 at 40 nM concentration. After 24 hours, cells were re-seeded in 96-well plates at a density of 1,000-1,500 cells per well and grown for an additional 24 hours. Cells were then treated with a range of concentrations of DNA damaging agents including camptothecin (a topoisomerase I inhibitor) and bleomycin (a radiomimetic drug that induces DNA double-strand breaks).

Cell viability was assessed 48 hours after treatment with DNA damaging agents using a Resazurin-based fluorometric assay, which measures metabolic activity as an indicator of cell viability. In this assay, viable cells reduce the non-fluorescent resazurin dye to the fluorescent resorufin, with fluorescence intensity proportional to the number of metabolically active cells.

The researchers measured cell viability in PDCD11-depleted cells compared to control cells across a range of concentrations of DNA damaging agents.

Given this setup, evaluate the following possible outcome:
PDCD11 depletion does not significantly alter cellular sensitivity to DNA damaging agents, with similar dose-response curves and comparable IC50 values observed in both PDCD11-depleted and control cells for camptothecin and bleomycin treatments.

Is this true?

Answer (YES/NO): NO